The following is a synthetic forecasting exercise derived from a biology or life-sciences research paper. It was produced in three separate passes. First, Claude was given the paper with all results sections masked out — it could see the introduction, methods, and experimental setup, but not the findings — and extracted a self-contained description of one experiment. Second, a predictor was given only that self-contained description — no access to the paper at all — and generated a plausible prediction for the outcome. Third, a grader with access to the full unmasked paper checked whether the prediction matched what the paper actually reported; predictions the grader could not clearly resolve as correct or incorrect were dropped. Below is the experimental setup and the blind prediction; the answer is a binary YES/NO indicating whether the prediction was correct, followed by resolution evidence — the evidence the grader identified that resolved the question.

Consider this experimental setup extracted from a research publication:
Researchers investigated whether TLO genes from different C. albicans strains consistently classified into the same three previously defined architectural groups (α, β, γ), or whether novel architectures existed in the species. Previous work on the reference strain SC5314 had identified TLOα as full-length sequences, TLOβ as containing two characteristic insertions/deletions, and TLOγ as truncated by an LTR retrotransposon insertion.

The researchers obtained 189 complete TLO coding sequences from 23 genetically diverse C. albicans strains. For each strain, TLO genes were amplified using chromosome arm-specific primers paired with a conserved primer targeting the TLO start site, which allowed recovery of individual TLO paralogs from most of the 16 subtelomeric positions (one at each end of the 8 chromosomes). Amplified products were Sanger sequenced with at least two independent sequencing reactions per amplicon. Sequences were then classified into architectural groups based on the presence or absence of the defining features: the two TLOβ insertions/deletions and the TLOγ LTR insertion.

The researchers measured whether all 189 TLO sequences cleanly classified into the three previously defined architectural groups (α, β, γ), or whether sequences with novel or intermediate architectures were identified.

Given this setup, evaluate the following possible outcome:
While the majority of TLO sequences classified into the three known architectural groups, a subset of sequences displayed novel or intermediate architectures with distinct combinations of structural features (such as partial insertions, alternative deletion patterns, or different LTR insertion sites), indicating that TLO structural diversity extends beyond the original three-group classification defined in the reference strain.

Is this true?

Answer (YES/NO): NO